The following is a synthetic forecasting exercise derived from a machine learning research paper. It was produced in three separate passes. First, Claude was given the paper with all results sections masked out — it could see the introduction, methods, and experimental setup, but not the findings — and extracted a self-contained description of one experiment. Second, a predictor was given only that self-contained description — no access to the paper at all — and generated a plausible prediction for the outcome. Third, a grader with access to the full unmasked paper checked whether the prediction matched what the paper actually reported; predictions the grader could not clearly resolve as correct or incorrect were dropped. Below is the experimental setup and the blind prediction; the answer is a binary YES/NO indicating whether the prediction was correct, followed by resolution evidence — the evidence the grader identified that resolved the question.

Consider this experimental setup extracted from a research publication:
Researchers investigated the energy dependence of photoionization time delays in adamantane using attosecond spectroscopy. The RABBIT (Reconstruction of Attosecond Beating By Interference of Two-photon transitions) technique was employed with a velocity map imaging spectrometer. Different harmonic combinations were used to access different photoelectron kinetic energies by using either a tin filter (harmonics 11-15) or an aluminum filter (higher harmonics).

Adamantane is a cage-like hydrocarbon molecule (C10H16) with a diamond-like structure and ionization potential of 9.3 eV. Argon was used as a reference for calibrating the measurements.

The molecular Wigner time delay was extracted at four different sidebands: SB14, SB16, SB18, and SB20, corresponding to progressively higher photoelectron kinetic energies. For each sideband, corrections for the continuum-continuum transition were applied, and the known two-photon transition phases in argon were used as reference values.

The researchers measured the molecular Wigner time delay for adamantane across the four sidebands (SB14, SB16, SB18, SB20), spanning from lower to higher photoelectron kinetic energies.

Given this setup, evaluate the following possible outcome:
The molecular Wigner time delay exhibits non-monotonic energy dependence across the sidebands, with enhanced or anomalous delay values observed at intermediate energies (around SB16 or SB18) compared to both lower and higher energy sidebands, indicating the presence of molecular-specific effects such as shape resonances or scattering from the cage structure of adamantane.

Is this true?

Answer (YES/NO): YES